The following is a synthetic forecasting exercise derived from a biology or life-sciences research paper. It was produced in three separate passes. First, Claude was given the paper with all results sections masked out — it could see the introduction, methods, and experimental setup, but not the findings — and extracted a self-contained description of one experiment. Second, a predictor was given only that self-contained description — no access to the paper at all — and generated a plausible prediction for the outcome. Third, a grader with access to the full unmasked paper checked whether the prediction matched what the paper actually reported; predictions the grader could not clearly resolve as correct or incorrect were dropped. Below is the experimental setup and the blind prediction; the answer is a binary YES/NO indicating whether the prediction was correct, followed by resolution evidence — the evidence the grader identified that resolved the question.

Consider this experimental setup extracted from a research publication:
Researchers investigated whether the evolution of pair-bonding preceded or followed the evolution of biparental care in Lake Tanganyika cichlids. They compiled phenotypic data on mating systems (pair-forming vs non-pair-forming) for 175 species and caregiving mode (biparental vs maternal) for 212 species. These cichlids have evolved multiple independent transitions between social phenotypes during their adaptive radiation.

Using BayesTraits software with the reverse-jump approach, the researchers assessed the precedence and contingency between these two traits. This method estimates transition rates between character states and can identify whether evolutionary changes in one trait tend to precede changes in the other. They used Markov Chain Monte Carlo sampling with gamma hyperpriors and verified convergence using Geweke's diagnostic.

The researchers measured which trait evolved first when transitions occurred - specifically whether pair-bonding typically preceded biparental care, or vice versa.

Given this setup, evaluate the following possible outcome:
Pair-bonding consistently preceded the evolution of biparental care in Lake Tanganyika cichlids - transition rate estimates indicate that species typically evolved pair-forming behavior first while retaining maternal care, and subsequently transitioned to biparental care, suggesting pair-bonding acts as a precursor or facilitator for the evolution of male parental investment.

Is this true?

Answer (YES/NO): YES